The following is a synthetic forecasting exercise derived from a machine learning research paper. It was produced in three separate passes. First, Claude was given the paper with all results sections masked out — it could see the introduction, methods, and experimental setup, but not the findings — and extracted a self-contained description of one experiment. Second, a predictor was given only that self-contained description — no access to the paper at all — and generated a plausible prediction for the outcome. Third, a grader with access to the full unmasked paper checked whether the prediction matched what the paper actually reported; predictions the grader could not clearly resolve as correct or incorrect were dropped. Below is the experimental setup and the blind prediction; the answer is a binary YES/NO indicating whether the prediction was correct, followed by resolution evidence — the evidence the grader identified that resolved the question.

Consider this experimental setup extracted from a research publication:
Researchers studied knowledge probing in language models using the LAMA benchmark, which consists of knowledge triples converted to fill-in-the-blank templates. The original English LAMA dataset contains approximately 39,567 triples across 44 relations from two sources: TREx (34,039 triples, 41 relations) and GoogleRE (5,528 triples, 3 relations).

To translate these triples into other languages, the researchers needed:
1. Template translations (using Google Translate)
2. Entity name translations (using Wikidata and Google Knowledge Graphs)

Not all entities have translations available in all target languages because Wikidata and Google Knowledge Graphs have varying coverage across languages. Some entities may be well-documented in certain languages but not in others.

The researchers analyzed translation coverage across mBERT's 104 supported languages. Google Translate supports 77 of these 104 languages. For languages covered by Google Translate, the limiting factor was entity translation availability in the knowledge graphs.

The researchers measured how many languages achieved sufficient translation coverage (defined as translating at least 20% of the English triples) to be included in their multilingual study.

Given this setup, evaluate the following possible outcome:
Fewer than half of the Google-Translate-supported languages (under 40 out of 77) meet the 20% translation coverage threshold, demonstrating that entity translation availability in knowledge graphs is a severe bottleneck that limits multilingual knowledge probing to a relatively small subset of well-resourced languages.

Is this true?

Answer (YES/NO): NO